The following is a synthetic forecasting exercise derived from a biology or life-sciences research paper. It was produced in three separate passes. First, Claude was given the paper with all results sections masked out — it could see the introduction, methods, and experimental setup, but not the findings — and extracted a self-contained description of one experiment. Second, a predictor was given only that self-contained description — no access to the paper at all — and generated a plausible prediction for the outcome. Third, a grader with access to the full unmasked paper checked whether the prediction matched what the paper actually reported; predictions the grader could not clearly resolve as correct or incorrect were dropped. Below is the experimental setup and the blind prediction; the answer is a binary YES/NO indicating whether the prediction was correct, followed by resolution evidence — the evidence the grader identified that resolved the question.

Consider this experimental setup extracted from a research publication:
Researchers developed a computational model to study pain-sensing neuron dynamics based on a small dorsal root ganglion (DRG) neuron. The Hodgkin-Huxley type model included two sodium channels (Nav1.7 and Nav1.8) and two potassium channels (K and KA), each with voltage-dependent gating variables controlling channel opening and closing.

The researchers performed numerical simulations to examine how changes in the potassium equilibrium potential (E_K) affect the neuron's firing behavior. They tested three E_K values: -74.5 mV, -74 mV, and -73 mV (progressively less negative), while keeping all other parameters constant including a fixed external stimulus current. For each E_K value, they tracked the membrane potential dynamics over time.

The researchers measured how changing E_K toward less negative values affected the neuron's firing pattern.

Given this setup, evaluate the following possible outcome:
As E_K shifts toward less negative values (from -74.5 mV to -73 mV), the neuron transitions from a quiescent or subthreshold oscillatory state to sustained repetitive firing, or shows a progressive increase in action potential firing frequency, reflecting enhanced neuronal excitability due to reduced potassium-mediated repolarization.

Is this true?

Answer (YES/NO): YES